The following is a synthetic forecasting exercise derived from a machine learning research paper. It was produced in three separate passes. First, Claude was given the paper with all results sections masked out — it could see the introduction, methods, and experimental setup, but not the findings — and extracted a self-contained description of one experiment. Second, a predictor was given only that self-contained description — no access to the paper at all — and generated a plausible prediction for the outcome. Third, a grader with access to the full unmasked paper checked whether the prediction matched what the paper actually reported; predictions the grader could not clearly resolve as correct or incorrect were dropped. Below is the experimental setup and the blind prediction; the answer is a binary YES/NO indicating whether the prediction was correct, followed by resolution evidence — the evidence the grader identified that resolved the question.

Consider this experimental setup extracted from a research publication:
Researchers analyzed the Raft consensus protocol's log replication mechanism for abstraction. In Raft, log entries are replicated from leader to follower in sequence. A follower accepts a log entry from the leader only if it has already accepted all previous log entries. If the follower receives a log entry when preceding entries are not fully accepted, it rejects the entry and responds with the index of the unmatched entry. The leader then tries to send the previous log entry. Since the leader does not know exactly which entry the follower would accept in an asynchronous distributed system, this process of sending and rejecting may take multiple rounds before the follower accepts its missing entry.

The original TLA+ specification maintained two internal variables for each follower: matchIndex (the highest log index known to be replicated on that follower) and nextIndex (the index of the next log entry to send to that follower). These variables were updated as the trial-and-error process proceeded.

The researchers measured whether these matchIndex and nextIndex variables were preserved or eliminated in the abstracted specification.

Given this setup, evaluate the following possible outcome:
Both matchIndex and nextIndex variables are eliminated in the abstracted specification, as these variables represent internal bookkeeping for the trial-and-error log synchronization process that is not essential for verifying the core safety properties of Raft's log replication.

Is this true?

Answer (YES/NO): YES